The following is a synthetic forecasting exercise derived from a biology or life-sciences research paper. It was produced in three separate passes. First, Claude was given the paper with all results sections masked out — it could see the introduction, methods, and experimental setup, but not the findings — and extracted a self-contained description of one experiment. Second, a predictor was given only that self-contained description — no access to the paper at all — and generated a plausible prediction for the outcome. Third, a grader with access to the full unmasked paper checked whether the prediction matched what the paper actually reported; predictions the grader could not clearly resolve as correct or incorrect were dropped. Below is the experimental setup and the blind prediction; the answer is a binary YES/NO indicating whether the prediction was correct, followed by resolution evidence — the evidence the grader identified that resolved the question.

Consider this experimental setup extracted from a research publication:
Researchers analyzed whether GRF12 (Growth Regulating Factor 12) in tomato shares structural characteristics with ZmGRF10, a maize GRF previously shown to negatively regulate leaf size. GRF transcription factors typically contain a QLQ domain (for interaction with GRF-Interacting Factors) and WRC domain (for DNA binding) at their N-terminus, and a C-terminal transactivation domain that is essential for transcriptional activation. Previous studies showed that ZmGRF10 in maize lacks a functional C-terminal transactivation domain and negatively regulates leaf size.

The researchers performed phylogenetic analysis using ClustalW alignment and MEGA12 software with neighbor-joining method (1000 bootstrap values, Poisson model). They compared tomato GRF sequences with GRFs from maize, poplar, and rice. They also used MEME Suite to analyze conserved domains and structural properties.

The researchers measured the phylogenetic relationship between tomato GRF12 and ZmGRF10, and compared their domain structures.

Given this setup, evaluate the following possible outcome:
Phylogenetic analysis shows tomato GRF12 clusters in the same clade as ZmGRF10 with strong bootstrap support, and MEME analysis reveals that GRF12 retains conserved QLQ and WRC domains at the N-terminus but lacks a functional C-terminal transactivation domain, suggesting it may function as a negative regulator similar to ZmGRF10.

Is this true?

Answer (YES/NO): NO